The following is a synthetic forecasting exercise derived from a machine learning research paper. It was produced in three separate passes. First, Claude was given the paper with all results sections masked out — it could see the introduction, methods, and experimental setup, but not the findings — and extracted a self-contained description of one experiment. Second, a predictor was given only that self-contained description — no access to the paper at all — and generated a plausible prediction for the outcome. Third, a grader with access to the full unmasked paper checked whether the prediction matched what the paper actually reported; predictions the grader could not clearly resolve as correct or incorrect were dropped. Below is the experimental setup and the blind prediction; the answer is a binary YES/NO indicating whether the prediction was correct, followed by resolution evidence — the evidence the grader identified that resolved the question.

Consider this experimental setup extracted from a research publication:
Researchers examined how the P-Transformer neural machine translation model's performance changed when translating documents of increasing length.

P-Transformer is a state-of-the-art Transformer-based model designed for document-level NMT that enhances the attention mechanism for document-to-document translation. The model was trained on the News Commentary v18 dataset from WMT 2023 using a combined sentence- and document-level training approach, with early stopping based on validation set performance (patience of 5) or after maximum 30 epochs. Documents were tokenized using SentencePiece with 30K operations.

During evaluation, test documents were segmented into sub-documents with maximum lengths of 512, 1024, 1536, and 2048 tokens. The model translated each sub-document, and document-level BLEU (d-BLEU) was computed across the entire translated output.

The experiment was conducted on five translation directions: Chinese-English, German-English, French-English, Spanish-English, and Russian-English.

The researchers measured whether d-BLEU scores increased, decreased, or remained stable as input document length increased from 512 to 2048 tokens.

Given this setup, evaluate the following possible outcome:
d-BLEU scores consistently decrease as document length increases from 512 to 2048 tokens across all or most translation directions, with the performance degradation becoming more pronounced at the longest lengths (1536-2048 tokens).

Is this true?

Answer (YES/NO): NO